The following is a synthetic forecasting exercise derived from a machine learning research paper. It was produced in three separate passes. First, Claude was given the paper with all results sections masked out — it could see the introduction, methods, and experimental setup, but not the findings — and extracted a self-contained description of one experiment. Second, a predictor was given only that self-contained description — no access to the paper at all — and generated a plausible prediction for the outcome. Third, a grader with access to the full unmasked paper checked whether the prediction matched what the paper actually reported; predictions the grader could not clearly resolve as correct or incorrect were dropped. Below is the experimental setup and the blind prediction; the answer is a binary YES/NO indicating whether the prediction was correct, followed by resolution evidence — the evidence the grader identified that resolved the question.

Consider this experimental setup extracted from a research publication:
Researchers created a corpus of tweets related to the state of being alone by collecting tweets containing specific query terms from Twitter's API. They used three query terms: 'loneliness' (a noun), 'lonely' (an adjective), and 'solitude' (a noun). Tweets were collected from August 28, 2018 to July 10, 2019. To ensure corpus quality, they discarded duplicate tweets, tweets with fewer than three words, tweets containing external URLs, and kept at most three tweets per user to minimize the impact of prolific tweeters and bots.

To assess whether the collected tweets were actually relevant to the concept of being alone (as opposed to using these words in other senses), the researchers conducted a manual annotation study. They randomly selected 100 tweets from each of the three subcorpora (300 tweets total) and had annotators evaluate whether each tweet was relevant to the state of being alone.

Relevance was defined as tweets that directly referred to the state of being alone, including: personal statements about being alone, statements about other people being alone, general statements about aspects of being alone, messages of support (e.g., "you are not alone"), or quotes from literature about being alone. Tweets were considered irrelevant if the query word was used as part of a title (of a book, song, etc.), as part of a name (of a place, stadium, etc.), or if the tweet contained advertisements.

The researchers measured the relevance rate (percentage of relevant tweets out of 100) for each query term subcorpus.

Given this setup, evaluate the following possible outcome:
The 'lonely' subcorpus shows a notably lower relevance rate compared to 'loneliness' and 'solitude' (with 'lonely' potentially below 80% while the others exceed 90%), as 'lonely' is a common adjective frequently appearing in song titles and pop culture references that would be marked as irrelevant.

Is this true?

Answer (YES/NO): NO